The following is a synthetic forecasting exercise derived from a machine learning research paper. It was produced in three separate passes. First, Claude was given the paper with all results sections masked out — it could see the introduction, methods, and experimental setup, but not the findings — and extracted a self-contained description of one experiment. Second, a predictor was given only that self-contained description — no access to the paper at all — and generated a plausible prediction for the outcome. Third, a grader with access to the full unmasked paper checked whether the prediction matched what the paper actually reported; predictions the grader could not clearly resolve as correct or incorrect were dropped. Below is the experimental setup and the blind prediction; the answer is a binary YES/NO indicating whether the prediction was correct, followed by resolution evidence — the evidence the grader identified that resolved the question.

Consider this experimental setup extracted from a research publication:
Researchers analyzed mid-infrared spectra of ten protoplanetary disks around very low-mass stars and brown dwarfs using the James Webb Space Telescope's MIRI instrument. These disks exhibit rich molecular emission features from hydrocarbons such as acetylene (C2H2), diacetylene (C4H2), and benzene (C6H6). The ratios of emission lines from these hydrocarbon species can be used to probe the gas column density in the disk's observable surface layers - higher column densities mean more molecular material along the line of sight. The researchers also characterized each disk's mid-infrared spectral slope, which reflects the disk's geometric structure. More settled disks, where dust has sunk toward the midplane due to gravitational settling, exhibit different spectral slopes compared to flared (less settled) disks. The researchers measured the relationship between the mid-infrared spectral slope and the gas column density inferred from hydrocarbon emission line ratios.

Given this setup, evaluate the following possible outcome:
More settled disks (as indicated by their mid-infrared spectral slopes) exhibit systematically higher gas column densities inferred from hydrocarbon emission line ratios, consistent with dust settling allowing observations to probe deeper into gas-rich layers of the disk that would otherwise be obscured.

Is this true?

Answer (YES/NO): YES